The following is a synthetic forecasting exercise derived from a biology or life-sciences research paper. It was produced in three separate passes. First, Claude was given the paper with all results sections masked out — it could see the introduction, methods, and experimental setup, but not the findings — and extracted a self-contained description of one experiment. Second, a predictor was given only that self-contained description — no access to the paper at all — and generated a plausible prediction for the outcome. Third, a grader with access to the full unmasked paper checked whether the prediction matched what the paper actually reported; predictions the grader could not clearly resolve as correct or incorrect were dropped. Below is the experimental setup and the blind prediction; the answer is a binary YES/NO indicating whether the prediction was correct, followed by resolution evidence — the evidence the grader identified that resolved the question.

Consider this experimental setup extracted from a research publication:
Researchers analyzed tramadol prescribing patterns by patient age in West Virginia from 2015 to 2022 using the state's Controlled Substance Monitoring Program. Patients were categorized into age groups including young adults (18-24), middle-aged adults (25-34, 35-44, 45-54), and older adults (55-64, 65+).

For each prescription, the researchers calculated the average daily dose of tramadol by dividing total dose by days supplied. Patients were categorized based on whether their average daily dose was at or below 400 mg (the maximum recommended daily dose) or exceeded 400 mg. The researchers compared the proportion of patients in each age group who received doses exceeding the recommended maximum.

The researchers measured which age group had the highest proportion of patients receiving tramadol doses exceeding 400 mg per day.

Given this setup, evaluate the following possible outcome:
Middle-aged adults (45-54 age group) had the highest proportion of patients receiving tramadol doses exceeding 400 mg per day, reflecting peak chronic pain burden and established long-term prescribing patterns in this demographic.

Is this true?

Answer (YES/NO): NO